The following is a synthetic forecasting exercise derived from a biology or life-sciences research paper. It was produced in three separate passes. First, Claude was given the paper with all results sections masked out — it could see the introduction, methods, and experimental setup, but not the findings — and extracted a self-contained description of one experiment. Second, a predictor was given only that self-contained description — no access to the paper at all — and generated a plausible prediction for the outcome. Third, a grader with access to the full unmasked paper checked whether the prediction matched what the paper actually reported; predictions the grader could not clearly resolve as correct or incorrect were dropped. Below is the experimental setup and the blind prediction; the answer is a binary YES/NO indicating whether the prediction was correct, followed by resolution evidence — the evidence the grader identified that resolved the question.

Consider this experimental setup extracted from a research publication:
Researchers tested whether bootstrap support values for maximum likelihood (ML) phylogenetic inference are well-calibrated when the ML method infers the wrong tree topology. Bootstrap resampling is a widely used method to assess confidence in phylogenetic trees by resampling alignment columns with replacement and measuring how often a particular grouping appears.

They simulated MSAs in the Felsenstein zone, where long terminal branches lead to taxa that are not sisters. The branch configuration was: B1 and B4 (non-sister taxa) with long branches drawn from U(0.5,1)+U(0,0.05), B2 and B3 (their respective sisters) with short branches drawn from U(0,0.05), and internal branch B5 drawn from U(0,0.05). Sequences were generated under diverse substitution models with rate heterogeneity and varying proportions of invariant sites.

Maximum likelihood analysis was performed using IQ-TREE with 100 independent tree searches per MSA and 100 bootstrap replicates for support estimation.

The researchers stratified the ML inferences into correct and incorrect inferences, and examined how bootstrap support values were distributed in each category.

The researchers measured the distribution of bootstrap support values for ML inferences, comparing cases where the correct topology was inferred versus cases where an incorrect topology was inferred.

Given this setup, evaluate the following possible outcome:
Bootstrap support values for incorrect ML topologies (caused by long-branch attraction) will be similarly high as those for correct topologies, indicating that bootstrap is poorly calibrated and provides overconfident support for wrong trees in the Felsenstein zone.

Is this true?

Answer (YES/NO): NO